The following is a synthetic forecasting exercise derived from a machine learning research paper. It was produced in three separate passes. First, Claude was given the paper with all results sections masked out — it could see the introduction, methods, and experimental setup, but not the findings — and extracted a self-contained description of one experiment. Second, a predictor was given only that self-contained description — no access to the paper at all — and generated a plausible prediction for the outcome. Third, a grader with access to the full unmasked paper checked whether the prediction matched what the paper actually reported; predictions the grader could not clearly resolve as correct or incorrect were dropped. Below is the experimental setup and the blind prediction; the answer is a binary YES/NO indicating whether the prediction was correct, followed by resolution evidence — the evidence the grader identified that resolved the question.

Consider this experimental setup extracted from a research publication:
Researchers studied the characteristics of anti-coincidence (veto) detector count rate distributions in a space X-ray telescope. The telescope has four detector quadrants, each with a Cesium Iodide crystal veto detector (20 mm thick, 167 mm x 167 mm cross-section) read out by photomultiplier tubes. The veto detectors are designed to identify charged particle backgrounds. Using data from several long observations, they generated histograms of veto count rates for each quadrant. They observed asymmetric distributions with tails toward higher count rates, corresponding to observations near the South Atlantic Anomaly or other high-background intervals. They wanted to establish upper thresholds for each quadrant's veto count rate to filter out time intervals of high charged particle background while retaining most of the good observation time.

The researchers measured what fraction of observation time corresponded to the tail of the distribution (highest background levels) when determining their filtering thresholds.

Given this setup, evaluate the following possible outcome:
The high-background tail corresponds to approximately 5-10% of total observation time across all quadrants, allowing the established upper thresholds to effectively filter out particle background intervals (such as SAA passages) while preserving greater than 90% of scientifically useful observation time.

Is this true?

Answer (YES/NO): NO